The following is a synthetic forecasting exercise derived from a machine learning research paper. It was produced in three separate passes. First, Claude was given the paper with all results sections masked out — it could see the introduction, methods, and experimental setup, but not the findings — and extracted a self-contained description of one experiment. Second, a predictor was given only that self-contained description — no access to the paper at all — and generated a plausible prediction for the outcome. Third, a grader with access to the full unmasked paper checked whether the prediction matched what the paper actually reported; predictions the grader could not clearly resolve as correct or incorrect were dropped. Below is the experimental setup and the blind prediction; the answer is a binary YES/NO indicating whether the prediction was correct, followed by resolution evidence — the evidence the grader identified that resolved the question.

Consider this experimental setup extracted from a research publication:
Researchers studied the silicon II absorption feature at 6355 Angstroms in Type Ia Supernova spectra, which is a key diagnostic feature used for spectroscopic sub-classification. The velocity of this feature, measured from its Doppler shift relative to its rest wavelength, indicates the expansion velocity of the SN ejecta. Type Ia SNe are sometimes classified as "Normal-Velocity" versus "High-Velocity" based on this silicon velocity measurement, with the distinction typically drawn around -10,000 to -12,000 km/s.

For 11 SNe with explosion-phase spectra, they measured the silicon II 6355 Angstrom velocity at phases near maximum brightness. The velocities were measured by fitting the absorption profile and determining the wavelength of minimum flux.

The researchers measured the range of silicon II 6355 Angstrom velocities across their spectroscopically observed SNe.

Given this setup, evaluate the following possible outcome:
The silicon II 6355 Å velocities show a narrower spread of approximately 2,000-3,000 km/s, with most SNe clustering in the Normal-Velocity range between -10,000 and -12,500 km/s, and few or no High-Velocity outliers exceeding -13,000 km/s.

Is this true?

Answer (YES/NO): NO